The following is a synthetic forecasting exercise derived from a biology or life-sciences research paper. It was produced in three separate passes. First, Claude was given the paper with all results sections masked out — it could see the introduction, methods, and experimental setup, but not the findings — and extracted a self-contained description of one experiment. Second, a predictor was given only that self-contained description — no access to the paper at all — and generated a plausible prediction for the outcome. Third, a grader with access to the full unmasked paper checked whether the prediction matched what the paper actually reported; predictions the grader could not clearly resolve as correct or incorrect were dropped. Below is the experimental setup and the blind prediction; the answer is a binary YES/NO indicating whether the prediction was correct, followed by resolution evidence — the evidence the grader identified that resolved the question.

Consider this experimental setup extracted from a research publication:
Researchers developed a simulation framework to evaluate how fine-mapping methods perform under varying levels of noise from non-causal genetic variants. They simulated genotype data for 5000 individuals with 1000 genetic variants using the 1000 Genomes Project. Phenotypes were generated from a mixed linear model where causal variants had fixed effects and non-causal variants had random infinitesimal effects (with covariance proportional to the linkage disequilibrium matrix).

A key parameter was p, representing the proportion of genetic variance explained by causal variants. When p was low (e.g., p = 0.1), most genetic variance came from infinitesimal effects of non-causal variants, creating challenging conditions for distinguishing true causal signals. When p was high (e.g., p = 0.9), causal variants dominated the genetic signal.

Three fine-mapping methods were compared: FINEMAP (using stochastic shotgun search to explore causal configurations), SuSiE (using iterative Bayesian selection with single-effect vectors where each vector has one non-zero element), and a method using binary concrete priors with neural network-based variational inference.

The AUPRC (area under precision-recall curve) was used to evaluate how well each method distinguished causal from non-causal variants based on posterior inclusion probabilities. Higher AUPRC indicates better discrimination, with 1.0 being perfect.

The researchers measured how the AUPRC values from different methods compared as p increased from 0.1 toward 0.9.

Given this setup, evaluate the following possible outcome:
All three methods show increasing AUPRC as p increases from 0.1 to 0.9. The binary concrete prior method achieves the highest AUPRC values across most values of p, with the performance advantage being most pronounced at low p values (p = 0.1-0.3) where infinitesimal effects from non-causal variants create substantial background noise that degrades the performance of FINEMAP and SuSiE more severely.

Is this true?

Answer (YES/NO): YES